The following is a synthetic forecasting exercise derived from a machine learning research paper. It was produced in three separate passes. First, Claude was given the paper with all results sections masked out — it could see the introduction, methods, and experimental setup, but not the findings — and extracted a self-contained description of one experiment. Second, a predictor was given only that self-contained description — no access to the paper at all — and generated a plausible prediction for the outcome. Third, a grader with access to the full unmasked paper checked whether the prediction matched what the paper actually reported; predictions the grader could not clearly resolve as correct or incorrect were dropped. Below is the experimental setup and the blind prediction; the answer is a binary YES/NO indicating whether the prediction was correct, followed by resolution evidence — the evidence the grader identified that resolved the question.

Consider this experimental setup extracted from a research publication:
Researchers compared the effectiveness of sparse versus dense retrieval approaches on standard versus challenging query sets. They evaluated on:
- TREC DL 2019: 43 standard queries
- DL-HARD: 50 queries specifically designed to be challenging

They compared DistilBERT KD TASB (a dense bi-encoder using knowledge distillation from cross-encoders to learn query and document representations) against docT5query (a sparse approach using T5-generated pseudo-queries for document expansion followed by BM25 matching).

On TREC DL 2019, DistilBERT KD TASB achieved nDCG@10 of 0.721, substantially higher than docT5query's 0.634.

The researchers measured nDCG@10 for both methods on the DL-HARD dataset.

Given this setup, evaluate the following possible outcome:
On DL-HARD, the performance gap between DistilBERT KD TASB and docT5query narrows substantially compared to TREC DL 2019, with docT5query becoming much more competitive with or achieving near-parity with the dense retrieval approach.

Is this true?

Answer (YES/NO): YES